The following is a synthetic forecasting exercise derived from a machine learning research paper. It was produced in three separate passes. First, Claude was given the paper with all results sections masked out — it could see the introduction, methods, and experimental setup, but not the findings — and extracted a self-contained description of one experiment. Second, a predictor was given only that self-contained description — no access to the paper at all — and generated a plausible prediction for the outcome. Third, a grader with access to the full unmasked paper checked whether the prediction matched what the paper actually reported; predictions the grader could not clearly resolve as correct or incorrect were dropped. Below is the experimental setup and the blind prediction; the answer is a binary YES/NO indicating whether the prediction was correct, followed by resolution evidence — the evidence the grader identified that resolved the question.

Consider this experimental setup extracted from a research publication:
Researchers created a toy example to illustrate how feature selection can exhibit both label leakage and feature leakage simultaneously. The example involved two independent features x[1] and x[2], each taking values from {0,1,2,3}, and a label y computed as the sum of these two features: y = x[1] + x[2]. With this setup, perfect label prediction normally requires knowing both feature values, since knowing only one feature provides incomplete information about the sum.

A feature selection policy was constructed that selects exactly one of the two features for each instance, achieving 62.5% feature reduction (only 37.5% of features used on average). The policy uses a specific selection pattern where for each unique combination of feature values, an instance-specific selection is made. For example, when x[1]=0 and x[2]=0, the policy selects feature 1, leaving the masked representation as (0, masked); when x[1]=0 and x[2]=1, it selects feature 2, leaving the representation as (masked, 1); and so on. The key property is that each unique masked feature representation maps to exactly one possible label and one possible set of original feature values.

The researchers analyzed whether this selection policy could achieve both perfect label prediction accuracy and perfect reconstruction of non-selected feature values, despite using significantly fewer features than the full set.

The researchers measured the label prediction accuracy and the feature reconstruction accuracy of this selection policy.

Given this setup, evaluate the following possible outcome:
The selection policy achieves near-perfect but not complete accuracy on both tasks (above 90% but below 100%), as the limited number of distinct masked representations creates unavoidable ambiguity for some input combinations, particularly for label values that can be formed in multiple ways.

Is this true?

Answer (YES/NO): NO